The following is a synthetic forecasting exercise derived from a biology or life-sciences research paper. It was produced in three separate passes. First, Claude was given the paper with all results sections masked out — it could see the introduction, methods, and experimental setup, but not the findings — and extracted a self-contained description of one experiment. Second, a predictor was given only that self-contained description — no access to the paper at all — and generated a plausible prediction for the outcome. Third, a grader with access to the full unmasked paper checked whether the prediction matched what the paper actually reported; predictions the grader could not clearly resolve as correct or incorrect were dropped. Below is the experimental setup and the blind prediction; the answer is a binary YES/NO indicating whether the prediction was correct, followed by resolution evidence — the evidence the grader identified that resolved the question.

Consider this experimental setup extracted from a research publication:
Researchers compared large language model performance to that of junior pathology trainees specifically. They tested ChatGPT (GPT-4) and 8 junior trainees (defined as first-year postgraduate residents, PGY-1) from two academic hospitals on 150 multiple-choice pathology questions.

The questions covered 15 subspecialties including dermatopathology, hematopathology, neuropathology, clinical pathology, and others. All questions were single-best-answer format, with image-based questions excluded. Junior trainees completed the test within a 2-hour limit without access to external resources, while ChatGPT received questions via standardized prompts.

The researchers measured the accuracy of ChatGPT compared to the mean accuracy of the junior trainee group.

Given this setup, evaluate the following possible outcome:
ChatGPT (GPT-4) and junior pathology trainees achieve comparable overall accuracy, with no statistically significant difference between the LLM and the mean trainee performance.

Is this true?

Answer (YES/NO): NO